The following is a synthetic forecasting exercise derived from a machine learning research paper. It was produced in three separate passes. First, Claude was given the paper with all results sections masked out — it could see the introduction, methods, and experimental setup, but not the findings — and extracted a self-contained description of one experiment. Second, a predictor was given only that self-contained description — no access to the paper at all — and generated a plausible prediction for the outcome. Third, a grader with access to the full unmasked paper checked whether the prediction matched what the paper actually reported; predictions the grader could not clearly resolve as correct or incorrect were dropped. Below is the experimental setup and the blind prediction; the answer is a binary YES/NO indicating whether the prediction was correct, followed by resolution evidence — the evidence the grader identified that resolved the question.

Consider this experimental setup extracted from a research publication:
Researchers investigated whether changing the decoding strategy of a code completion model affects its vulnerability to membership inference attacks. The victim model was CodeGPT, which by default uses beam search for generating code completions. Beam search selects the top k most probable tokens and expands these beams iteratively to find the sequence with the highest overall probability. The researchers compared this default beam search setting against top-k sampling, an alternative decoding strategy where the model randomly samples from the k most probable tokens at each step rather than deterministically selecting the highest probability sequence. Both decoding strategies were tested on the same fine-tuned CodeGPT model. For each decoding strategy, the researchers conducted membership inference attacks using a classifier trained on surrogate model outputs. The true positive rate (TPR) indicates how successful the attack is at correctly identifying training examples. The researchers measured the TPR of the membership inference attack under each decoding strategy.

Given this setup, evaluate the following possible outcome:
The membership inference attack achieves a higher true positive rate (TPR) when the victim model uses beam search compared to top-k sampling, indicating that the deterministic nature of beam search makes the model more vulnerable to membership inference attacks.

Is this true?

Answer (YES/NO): YES